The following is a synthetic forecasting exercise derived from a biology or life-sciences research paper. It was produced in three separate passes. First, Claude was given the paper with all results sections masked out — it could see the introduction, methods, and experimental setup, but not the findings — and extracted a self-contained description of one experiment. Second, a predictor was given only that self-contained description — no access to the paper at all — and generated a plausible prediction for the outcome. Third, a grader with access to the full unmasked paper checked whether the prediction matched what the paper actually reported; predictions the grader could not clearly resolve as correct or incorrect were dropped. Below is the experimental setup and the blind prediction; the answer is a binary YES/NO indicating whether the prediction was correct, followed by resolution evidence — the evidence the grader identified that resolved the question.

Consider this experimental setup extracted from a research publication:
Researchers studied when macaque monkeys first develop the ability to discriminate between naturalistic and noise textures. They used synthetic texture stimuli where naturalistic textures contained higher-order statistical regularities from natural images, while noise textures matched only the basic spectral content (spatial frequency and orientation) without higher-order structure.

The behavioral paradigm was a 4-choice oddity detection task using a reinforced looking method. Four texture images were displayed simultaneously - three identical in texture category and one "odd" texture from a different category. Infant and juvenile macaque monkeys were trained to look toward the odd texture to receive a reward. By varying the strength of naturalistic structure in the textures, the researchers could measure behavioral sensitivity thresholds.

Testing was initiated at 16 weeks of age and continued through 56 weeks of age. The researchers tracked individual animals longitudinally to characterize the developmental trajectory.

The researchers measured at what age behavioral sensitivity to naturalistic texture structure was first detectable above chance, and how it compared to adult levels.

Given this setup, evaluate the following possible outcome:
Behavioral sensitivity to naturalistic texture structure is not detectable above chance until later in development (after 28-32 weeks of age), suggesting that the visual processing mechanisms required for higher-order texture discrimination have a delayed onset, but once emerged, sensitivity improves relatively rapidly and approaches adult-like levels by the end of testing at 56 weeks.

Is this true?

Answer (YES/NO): NO